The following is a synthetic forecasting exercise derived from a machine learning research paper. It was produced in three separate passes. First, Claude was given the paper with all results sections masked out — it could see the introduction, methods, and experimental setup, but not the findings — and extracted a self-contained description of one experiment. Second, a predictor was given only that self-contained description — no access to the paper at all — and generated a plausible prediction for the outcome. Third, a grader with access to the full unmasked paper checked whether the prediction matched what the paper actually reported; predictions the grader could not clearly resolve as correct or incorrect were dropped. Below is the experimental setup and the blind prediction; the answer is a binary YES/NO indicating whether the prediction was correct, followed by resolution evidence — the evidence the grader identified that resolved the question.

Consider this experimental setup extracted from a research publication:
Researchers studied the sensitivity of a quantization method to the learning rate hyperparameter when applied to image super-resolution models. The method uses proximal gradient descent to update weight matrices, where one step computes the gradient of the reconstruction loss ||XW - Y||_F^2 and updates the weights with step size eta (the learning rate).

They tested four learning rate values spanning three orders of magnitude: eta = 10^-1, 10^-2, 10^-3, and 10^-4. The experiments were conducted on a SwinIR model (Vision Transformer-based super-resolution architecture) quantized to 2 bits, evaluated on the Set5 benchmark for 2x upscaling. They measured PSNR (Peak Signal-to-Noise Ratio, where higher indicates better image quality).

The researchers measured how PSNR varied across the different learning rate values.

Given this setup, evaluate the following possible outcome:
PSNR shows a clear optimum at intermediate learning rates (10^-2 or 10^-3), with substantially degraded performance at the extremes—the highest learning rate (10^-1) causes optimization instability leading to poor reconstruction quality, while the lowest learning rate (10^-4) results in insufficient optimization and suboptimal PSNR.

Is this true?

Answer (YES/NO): NO